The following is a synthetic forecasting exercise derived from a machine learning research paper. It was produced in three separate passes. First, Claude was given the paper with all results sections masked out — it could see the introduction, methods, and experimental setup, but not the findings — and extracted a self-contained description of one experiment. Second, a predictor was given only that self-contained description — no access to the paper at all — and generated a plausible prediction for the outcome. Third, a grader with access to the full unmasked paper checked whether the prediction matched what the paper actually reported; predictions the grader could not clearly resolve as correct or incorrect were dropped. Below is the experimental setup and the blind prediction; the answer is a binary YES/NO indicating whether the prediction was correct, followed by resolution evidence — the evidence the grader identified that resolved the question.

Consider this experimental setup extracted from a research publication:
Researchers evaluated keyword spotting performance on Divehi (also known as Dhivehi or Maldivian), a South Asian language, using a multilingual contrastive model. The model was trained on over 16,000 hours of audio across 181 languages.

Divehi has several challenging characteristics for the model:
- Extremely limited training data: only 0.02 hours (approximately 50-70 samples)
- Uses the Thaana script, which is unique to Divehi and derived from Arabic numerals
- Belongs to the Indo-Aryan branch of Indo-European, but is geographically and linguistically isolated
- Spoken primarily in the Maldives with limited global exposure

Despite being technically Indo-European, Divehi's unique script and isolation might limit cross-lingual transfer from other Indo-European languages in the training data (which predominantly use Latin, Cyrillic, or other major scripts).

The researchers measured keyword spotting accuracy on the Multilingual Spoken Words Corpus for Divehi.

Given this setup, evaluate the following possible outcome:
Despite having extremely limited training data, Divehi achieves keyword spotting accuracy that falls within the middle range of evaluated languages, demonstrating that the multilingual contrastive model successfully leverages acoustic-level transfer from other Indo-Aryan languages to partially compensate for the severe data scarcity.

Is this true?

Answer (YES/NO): NO